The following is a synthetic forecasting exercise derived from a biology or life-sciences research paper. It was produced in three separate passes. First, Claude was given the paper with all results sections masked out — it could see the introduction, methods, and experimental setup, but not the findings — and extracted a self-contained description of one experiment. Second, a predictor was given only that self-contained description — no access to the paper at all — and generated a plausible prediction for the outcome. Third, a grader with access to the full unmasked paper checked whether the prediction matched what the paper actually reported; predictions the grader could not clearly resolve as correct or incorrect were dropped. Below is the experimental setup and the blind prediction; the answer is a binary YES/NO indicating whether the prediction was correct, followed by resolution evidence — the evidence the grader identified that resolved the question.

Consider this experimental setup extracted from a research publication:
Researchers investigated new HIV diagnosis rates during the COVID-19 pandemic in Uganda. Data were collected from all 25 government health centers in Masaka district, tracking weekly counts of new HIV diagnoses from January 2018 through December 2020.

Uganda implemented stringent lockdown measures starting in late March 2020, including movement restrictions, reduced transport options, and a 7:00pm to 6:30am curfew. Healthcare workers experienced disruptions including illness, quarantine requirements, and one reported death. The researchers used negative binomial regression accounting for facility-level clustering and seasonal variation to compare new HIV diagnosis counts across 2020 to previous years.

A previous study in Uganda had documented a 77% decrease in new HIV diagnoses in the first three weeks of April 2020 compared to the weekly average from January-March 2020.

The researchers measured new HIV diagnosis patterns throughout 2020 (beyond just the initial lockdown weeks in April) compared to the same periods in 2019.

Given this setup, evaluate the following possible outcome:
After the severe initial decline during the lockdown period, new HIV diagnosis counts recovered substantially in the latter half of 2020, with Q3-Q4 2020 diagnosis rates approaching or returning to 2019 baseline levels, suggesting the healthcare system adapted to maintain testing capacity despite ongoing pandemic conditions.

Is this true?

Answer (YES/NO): NO